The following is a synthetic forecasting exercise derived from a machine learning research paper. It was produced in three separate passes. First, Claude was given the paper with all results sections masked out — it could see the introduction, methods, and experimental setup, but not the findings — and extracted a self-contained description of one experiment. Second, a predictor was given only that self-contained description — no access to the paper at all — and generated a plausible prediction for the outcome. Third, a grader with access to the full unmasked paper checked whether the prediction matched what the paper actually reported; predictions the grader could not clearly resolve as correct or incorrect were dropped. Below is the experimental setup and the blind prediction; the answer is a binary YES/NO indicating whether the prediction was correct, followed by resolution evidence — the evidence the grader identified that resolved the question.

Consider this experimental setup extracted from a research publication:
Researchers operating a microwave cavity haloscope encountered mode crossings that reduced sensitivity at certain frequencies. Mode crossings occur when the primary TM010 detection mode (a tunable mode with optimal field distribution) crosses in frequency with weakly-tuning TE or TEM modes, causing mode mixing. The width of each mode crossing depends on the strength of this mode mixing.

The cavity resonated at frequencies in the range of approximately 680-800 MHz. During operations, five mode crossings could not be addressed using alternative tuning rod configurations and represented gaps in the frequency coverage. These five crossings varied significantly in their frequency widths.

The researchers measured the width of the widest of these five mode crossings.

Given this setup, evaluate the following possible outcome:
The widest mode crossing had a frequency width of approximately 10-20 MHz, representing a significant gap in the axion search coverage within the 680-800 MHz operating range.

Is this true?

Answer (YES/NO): YES